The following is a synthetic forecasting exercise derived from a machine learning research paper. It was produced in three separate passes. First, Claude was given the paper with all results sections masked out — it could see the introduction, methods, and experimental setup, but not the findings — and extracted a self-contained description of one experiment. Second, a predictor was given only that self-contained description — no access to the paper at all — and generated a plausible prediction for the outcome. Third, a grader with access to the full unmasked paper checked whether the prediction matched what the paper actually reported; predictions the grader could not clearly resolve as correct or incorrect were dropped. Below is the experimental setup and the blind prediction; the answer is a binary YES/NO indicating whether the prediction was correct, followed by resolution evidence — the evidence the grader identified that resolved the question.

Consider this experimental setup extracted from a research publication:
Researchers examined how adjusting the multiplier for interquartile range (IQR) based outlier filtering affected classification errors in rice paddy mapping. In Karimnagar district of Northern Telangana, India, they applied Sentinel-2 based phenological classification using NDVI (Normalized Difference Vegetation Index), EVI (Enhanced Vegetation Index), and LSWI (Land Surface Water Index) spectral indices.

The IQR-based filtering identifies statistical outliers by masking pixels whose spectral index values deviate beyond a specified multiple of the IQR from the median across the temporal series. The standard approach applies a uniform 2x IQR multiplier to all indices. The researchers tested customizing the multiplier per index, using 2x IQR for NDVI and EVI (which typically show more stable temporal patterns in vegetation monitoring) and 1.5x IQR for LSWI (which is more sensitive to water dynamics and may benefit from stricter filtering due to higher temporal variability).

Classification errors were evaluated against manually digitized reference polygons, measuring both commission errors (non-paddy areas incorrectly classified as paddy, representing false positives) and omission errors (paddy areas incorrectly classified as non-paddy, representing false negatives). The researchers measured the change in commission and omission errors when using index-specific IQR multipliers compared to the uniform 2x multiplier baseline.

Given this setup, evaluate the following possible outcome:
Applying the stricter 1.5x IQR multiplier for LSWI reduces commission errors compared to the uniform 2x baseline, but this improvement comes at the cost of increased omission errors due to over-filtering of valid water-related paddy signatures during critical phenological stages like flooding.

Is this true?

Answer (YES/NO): NO